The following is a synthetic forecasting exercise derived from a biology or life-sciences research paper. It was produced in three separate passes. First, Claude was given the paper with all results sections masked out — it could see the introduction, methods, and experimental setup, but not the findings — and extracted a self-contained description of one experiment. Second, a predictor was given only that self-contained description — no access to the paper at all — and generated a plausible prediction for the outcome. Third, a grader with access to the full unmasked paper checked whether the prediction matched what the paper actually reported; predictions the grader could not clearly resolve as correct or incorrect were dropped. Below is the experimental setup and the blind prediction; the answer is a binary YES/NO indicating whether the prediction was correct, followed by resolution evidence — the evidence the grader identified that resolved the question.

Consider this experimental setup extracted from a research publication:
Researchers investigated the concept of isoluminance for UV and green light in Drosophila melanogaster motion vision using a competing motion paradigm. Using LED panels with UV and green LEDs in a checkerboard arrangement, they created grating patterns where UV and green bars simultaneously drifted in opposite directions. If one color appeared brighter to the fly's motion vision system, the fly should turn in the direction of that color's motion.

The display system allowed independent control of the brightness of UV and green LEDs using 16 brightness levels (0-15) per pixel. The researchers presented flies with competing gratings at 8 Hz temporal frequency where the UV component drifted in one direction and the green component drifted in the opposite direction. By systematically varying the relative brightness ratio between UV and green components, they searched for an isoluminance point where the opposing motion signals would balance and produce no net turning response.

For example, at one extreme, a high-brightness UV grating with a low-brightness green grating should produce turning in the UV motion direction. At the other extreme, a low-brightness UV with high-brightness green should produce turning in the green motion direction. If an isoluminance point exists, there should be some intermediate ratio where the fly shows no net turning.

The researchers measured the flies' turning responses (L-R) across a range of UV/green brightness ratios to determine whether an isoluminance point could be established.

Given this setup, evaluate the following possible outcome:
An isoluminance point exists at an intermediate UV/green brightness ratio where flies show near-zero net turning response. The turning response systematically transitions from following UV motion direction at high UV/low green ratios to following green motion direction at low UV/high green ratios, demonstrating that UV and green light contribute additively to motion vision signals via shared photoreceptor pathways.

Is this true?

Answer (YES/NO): YES